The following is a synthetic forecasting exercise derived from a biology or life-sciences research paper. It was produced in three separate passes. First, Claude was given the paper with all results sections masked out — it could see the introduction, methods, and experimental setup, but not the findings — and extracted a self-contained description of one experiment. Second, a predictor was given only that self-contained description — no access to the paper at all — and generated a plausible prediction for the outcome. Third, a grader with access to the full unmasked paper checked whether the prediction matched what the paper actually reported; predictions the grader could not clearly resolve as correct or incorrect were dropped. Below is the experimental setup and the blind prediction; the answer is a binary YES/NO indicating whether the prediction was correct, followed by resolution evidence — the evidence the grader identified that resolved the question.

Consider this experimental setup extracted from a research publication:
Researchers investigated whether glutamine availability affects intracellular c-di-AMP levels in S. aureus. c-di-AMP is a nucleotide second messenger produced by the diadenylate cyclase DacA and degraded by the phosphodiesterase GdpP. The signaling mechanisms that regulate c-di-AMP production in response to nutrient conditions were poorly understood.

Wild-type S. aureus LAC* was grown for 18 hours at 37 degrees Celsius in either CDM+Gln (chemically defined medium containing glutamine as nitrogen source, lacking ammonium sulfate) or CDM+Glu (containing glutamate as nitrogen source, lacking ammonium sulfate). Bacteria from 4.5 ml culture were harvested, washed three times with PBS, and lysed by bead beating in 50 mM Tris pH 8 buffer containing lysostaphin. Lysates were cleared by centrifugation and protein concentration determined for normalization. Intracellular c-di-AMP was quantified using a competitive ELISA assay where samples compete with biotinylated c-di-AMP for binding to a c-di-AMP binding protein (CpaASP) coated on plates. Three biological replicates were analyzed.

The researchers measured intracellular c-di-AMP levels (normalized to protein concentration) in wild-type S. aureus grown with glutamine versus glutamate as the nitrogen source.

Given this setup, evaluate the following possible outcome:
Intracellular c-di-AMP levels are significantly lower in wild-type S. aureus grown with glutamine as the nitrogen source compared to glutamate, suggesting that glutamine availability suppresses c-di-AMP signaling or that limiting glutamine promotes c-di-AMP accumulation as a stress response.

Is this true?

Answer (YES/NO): YES